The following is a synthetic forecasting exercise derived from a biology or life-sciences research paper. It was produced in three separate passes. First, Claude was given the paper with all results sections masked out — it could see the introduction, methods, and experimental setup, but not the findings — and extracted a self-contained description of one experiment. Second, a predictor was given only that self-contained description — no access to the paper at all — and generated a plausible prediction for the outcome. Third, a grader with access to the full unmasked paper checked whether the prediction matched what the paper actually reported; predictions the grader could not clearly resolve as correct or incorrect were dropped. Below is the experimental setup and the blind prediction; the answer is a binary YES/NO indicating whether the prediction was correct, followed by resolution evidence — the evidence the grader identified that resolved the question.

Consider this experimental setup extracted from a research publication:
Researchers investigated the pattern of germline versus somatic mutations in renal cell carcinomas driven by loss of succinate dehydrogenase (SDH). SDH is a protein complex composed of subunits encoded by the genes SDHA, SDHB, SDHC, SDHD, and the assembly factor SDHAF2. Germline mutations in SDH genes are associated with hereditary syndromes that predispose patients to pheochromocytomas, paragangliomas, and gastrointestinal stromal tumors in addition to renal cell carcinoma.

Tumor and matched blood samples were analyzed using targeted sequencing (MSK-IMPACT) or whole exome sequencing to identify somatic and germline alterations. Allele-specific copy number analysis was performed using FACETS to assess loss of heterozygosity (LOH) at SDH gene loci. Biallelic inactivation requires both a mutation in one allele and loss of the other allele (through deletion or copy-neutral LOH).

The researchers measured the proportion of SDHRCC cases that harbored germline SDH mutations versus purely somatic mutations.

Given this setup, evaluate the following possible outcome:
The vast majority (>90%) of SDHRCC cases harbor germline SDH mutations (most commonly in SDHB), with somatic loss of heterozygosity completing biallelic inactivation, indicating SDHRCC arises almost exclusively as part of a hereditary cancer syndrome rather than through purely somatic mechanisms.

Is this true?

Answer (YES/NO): YES